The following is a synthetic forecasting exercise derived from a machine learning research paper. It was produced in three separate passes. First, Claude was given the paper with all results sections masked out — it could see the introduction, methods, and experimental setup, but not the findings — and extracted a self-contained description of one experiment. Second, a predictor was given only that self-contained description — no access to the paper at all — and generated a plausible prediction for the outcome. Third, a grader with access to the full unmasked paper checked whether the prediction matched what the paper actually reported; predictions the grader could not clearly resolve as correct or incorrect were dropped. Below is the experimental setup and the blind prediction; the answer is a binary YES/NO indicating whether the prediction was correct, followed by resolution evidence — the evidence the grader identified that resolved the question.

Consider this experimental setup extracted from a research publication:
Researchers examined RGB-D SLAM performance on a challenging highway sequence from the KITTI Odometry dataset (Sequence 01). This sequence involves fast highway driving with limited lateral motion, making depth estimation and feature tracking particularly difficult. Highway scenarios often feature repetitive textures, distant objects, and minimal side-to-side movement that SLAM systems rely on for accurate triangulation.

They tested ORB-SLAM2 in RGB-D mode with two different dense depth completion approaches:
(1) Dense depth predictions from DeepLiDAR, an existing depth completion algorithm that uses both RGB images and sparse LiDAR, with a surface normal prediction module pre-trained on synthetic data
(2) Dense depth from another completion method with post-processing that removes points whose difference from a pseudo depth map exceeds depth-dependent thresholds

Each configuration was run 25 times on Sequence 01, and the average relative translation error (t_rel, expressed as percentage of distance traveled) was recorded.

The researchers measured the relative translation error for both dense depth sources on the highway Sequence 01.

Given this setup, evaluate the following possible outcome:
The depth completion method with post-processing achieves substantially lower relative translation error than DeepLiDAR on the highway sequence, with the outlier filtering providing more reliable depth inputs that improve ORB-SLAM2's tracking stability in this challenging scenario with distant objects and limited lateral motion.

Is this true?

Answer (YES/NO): NO